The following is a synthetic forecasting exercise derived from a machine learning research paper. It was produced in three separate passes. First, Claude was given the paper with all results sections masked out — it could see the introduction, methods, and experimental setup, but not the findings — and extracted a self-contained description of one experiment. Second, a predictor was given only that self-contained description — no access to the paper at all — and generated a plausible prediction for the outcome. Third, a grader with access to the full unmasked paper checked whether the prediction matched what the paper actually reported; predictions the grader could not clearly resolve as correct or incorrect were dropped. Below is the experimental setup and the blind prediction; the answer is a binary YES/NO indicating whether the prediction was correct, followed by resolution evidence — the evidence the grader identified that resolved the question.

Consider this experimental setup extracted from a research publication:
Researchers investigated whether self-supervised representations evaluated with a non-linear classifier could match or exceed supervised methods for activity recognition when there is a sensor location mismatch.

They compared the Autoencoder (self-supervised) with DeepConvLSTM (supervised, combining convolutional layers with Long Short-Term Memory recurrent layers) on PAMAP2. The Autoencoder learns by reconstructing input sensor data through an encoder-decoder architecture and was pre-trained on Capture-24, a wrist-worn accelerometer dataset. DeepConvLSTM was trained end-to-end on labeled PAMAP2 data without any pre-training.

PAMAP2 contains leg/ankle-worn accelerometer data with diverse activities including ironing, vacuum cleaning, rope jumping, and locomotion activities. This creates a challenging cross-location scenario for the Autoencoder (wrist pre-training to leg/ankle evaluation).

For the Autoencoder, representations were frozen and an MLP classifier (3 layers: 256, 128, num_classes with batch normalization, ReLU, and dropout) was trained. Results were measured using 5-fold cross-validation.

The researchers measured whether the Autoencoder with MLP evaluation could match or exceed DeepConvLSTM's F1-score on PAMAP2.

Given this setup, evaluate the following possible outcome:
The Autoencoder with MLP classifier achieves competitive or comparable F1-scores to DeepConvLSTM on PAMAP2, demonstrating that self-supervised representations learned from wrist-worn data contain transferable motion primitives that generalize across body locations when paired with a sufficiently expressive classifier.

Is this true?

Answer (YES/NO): YES